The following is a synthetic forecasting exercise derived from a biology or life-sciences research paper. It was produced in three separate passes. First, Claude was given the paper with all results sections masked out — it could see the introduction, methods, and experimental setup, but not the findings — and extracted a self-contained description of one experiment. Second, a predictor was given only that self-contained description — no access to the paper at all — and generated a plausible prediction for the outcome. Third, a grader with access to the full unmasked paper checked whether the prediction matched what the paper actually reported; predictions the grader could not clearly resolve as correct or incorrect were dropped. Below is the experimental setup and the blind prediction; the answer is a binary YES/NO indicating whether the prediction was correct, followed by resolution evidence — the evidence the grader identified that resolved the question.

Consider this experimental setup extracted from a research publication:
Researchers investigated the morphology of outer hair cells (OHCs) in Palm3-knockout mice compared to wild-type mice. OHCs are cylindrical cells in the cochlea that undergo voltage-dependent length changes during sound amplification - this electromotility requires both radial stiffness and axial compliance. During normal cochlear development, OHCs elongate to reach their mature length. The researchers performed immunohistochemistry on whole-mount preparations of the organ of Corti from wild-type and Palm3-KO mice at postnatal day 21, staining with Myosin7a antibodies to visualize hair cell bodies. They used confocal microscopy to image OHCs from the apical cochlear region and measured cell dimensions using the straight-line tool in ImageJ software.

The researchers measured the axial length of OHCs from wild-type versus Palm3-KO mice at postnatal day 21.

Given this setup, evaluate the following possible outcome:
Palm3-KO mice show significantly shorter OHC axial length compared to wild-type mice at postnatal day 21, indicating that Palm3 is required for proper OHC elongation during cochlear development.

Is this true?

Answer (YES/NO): YES